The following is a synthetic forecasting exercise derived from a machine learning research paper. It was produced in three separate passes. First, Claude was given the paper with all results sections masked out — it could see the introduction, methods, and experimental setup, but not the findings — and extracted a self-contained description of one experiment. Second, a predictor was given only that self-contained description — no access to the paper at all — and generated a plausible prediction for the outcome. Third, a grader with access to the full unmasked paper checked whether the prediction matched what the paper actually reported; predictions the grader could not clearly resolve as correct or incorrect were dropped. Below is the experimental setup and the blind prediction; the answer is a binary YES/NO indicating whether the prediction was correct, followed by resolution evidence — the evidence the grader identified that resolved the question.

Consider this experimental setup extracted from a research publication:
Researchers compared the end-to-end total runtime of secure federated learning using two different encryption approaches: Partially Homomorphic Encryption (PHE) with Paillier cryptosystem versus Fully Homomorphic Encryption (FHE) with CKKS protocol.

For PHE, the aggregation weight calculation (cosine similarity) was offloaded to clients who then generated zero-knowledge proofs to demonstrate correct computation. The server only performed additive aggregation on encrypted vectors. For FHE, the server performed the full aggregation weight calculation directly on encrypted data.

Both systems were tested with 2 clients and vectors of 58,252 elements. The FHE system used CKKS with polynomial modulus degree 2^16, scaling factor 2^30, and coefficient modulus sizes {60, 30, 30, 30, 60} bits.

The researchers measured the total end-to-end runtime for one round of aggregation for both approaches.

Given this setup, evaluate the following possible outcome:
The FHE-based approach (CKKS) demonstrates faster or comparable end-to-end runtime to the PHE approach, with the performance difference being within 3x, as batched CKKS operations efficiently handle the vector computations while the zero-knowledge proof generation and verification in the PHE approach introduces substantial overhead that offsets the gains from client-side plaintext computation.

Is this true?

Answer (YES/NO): NO